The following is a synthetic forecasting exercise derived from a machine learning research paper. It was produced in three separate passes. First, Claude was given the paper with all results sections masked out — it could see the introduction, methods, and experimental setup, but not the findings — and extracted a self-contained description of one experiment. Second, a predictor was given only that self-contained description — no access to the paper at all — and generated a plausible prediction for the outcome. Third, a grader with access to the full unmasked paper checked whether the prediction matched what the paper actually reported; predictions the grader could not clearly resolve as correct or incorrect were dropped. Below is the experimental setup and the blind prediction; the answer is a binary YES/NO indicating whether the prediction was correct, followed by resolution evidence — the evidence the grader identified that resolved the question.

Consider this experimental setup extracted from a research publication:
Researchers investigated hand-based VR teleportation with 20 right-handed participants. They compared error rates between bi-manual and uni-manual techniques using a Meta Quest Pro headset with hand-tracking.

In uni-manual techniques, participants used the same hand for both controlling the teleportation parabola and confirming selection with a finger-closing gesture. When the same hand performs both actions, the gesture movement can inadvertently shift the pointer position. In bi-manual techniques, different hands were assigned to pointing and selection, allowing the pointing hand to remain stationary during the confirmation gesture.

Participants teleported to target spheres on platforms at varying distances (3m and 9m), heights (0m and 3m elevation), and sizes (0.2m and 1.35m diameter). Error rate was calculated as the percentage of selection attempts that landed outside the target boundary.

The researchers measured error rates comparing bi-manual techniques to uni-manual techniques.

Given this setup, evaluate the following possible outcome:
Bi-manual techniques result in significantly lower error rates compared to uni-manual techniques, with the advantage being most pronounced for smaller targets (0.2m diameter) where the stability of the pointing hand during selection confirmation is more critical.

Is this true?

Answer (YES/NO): YES